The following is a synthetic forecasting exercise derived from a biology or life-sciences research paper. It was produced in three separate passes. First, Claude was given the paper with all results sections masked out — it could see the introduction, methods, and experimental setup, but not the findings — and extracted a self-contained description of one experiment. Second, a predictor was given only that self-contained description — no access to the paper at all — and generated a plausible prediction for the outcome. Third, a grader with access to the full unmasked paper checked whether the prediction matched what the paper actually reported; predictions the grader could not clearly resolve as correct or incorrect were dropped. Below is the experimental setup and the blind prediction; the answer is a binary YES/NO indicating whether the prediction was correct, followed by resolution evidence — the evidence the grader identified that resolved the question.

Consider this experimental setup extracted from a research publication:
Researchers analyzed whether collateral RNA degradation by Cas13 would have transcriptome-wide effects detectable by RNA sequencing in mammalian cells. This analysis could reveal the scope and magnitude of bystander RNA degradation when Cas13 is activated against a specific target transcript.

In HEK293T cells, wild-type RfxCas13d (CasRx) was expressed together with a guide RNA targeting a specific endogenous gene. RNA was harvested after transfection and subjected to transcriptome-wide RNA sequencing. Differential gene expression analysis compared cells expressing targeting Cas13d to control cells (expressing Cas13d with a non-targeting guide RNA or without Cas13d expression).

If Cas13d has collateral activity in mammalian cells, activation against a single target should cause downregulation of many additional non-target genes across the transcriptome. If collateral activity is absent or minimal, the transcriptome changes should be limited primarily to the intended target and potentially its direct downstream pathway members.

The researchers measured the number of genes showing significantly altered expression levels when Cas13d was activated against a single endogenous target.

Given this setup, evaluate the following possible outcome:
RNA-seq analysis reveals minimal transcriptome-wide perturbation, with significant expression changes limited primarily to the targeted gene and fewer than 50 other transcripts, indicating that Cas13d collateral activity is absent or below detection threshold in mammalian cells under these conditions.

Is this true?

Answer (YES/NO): NO